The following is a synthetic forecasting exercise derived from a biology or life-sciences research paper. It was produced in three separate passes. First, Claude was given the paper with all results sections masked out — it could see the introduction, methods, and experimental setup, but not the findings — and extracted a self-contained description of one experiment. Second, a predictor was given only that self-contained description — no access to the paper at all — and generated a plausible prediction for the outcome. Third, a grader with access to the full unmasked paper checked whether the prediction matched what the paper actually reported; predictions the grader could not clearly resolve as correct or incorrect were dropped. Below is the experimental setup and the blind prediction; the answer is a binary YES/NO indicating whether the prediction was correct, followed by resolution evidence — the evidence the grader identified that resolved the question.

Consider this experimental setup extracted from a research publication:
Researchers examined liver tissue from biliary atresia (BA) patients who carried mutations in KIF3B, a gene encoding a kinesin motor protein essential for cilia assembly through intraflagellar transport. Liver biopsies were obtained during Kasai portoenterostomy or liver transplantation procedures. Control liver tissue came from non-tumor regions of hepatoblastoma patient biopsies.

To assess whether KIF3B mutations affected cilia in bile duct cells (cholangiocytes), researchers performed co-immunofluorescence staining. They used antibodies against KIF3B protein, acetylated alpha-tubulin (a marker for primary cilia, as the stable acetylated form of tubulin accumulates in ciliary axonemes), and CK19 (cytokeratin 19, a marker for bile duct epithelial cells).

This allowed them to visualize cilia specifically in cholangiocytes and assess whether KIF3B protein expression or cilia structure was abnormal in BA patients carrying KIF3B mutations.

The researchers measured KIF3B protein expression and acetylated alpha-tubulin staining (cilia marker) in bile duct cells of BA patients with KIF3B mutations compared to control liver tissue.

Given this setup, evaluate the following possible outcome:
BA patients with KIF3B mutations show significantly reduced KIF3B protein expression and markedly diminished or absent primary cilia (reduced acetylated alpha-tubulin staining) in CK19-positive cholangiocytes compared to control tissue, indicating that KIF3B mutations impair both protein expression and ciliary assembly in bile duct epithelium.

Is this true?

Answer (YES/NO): YES